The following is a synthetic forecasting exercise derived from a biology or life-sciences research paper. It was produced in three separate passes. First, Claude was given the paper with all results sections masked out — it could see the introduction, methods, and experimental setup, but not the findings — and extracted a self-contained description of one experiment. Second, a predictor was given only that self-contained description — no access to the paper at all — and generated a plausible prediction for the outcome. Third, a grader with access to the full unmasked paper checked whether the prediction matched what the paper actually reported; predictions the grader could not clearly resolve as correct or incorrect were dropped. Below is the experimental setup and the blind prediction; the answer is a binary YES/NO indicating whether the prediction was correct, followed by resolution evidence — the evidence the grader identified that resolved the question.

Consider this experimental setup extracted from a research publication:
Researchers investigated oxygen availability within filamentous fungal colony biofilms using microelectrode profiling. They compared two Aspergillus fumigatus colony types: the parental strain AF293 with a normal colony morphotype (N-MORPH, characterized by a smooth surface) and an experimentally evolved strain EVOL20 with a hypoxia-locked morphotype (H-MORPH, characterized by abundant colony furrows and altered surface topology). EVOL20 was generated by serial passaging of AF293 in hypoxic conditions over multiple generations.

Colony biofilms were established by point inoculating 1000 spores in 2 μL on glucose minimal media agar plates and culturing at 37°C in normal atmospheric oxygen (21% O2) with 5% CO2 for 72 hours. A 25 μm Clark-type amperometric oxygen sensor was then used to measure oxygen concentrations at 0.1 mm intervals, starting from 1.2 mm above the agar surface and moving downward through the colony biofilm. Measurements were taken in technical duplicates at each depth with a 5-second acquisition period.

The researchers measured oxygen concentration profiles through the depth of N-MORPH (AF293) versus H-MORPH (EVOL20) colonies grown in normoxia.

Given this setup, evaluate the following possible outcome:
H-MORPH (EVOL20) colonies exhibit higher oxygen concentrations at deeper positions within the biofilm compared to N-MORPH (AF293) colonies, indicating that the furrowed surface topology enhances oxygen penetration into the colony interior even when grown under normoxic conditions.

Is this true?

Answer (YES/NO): YES